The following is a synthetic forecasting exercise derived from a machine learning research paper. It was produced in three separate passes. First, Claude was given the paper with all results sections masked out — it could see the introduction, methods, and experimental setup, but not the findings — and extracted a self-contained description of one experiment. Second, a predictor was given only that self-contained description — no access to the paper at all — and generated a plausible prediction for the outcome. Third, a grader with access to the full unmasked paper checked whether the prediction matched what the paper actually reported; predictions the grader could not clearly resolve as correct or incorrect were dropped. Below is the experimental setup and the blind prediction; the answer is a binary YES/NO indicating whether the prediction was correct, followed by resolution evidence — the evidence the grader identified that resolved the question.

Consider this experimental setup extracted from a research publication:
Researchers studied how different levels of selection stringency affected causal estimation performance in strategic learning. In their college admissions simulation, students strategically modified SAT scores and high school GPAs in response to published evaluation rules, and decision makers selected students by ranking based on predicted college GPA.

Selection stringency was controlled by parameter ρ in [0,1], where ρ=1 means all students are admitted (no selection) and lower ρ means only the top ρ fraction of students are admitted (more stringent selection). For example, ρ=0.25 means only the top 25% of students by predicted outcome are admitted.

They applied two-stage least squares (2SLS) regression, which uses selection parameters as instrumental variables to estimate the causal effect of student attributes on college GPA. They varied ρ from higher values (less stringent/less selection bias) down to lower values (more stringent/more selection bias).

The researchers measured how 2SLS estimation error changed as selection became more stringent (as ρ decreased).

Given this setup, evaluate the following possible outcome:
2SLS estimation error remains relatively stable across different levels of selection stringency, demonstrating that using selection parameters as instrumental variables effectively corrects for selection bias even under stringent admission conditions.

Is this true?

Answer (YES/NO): NO